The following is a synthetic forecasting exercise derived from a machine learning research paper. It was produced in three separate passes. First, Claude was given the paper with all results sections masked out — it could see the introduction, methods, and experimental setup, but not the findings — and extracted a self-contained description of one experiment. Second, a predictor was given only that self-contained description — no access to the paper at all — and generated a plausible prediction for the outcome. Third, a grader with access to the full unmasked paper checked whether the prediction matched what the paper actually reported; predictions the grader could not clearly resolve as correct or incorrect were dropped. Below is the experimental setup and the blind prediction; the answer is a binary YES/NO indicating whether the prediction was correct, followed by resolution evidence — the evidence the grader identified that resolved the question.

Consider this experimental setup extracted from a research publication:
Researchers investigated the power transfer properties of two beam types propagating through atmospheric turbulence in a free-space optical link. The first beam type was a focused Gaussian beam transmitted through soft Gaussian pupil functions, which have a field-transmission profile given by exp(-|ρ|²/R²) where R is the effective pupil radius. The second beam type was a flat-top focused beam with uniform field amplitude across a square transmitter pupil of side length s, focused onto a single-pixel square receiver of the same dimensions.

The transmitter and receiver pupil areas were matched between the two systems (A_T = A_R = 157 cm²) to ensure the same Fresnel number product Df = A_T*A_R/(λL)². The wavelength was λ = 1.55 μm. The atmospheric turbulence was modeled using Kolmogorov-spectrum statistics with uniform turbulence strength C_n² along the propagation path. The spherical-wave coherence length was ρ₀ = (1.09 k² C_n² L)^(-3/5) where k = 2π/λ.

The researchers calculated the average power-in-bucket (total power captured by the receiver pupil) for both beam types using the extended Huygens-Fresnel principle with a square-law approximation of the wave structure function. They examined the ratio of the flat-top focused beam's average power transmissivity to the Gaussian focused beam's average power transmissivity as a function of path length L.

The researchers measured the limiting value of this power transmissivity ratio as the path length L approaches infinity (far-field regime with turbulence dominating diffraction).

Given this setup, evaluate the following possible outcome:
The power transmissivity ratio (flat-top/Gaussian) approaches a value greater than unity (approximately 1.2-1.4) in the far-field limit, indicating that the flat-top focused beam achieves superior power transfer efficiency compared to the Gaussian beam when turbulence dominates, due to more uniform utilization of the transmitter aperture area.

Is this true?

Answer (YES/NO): NO